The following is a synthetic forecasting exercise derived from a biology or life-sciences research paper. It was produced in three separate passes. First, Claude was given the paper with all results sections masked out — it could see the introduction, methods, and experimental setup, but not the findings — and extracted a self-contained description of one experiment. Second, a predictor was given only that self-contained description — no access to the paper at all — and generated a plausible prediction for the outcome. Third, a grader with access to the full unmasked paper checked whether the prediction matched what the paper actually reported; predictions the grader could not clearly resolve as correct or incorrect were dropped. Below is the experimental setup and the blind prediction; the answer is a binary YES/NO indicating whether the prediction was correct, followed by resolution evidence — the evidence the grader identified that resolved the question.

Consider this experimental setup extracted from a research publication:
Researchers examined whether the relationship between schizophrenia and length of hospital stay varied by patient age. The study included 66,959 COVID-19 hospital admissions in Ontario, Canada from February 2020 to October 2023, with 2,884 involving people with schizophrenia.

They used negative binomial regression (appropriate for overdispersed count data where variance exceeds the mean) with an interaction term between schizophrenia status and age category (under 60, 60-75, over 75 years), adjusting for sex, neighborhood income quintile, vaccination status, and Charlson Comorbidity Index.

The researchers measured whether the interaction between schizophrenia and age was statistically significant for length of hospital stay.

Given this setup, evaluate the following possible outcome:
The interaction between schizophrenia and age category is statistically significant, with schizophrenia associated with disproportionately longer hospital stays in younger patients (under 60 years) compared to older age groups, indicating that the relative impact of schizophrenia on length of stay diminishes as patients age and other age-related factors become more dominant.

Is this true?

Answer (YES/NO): NO